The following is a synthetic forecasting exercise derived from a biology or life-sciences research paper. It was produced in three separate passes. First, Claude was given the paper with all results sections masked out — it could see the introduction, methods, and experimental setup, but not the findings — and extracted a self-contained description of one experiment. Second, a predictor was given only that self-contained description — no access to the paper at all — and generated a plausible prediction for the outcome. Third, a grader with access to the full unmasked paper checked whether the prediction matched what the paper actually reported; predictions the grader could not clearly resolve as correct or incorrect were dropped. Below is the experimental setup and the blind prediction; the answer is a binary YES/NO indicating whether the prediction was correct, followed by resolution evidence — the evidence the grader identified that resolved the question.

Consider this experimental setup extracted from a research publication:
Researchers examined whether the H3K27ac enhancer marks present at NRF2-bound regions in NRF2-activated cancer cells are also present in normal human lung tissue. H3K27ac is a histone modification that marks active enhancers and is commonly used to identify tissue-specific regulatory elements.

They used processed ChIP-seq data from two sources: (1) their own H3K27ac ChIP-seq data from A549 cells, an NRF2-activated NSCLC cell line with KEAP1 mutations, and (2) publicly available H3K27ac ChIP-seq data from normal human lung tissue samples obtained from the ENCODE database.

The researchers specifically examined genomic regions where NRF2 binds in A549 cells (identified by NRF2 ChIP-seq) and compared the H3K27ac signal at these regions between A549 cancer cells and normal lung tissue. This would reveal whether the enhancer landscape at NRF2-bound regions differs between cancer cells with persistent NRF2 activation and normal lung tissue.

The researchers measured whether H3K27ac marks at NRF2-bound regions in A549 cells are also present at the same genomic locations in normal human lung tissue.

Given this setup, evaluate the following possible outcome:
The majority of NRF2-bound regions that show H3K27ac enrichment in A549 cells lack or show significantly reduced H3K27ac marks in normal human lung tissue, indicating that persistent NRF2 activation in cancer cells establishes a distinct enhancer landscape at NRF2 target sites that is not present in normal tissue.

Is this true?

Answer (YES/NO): NO